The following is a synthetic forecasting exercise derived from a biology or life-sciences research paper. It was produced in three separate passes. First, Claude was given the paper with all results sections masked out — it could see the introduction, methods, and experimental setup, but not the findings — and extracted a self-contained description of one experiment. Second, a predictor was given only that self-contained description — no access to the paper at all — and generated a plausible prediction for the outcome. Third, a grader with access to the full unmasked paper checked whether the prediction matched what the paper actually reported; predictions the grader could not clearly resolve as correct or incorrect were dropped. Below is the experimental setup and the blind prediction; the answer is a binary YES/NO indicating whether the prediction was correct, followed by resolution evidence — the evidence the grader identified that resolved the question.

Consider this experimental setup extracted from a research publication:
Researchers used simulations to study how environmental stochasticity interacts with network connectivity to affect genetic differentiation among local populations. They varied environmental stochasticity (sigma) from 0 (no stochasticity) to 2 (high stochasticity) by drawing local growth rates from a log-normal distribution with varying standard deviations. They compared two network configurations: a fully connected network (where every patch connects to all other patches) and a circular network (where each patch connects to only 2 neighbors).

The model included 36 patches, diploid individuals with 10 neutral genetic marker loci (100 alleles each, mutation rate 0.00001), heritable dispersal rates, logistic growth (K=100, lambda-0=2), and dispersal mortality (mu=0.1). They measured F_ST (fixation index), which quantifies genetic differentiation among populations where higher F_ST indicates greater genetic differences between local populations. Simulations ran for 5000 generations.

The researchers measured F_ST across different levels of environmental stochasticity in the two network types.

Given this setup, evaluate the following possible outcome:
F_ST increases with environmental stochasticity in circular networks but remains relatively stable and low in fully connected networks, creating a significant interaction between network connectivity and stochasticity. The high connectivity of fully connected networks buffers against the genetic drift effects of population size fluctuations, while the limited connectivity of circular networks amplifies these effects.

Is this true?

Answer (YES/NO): NO